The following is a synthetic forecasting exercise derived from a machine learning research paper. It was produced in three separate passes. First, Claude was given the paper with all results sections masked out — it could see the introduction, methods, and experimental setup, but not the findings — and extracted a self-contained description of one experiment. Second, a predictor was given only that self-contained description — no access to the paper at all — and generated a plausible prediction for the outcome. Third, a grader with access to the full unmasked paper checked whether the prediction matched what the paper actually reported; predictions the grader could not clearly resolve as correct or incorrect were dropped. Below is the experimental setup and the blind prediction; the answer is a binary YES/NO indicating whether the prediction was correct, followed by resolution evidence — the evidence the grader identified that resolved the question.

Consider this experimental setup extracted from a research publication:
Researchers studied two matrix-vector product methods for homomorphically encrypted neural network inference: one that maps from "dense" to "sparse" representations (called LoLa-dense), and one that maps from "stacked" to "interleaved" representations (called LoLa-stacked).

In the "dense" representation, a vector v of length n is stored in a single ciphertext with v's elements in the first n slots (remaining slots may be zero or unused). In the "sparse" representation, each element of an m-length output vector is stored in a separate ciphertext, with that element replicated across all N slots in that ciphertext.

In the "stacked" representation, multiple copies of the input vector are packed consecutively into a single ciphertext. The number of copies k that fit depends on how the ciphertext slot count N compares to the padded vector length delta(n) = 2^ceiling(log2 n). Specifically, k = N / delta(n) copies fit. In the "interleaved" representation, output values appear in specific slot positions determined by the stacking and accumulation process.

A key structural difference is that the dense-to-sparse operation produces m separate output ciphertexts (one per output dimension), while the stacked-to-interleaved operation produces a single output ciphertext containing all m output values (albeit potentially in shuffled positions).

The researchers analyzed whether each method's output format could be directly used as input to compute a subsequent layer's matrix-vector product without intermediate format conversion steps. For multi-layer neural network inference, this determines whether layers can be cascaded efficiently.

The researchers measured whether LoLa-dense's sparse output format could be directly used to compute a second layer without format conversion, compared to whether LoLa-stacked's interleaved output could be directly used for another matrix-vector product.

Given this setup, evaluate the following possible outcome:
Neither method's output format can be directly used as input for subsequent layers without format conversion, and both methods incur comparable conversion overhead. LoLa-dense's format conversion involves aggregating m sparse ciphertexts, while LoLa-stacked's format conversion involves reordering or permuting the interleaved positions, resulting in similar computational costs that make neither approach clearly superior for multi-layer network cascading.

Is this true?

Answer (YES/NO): NO